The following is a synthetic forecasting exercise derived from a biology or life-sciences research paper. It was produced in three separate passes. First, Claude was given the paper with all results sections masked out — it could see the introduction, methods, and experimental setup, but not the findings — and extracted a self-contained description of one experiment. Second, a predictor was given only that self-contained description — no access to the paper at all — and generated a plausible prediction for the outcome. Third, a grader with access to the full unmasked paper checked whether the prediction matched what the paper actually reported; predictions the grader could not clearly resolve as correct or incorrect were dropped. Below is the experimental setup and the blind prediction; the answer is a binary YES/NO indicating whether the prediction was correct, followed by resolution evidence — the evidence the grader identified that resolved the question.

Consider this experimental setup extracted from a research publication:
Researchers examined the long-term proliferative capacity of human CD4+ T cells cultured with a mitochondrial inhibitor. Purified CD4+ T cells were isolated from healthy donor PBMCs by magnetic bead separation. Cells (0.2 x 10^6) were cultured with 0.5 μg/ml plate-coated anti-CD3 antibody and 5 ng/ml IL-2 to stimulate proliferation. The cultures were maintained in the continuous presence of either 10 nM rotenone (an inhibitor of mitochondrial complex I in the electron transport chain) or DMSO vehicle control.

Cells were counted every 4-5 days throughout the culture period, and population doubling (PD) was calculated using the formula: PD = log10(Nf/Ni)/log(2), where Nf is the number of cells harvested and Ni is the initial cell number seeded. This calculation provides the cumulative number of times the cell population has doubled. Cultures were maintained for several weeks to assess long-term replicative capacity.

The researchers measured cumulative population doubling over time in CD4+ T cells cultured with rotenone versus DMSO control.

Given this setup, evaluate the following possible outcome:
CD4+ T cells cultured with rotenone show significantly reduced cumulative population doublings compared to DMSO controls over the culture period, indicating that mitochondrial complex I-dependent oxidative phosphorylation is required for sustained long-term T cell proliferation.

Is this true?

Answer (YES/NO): YES